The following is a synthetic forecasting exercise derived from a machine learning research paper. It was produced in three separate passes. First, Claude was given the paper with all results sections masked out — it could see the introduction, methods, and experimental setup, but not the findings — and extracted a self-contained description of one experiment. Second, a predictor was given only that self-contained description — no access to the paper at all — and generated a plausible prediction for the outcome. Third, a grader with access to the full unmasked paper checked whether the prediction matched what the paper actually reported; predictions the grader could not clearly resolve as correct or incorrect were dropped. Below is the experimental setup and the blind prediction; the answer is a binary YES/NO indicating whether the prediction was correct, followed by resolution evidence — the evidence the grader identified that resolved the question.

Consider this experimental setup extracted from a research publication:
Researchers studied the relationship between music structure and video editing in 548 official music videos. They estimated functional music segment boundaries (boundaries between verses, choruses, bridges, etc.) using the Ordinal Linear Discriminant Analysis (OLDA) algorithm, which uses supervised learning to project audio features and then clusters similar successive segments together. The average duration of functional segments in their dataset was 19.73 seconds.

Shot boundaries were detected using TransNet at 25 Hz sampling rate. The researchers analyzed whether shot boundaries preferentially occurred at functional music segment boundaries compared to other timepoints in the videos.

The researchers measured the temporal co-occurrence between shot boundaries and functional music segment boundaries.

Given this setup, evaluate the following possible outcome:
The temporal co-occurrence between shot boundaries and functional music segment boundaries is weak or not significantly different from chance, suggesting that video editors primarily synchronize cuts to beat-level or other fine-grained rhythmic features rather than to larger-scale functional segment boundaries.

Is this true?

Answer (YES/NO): NO